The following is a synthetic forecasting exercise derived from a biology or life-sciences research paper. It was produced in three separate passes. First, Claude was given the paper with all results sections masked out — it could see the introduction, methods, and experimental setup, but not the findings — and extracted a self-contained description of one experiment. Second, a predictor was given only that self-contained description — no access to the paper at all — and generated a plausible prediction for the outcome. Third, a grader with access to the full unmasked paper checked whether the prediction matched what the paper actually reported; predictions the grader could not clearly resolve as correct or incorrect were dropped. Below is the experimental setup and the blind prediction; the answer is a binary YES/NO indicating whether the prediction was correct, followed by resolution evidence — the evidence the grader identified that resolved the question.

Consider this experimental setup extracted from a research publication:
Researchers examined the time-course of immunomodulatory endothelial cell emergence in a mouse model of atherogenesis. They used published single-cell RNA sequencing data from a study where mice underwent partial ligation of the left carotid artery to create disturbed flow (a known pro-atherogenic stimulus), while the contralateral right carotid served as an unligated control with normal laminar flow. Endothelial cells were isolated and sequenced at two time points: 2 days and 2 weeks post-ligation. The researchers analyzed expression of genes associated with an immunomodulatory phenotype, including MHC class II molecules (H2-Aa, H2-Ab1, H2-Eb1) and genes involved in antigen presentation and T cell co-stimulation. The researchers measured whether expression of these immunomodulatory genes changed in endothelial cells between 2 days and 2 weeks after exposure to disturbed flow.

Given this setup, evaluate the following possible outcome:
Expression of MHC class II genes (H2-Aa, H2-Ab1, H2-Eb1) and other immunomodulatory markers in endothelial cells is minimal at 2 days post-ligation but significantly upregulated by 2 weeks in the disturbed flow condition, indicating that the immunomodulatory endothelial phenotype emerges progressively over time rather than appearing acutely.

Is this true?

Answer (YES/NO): NO